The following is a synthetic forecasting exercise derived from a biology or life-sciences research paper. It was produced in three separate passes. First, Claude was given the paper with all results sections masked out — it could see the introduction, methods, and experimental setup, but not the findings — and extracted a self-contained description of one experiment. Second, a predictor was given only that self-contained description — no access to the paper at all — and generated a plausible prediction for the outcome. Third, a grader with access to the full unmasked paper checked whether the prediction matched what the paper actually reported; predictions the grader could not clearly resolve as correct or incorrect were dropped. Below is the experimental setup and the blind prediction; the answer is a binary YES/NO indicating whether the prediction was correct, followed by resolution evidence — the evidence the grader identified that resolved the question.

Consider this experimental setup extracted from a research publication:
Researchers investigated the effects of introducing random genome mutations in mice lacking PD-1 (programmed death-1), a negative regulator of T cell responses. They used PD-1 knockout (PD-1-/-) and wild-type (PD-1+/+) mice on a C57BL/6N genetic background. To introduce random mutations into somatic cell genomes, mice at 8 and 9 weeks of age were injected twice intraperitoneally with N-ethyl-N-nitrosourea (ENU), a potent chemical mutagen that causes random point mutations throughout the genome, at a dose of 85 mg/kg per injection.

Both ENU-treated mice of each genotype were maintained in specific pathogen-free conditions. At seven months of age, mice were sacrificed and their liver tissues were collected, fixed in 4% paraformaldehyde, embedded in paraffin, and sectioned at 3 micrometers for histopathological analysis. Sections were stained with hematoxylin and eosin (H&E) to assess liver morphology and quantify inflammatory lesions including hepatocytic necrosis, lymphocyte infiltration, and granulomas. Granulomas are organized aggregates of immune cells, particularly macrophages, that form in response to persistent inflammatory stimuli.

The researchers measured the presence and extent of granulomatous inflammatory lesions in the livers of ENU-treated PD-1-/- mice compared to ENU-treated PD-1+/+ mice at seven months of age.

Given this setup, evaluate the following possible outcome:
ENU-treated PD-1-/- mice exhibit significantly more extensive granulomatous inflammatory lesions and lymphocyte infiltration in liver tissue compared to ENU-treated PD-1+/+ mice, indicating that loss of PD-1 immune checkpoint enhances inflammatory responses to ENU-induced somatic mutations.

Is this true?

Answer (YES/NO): YES